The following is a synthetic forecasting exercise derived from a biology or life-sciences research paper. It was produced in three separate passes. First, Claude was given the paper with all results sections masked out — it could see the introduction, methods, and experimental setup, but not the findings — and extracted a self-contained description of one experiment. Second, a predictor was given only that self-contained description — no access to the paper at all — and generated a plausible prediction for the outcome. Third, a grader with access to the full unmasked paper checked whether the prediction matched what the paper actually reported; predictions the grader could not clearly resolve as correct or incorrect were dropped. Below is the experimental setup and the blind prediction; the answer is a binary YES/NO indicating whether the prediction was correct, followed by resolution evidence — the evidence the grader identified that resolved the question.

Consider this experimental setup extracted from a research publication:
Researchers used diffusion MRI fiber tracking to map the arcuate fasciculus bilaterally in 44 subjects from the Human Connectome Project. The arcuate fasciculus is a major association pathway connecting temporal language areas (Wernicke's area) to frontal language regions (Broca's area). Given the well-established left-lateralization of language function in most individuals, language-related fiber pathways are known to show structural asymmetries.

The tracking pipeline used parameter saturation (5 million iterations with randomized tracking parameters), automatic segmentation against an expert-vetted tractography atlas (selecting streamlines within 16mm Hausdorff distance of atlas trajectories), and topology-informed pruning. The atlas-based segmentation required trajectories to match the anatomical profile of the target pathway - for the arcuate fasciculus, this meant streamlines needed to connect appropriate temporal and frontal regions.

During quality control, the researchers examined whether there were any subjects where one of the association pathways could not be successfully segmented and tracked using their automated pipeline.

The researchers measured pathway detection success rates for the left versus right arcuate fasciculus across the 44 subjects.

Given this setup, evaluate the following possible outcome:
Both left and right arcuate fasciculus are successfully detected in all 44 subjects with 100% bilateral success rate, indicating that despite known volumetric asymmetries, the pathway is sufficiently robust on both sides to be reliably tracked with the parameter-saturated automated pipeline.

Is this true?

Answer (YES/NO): NO